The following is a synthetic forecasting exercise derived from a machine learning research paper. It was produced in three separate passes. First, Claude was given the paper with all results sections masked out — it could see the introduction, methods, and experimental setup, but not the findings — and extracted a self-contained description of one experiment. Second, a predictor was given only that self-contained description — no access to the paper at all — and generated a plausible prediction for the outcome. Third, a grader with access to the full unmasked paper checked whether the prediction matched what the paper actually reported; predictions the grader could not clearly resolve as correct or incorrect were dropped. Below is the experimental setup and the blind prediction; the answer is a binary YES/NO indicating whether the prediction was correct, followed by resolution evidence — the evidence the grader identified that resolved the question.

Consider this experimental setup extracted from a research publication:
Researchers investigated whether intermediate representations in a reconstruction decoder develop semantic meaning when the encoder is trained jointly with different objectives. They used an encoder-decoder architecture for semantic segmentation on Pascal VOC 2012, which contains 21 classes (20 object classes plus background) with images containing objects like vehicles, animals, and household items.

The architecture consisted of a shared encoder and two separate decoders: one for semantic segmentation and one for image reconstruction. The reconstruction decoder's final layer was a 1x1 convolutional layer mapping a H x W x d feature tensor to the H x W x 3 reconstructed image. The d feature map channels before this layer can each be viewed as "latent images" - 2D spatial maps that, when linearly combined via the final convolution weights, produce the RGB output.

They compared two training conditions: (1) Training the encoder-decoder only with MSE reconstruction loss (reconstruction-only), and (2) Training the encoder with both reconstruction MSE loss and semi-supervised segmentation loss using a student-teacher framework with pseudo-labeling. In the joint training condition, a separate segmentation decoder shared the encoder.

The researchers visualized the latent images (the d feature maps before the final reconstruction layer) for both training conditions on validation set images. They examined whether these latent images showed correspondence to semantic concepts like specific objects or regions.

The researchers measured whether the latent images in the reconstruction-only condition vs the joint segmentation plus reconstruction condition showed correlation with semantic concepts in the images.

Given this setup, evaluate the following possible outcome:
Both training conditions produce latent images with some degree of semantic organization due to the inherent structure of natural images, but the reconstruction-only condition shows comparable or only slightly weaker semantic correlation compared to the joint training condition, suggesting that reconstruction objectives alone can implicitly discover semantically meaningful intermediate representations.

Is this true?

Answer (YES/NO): NO